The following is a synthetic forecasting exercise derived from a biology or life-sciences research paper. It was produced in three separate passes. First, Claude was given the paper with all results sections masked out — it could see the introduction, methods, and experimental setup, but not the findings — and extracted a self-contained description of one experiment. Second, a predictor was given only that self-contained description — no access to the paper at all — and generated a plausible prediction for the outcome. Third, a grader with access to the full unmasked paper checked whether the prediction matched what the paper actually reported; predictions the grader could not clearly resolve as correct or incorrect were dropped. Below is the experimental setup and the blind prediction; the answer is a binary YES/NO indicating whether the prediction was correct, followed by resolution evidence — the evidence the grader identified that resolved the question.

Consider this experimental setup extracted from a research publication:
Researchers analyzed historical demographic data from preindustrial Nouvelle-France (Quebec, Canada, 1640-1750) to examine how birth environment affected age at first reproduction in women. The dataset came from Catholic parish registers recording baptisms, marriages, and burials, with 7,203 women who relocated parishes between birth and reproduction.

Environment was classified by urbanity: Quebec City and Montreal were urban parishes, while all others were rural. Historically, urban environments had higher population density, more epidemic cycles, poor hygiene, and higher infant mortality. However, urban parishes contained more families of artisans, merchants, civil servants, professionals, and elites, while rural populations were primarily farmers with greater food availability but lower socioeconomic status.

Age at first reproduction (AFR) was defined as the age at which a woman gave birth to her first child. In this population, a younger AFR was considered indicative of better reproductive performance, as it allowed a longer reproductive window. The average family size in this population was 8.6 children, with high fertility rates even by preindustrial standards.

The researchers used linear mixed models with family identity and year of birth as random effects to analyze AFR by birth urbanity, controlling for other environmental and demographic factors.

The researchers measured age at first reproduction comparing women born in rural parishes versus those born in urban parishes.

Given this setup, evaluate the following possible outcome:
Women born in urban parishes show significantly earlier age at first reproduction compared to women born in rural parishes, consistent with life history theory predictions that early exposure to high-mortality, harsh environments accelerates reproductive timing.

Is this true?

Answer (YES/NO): YES